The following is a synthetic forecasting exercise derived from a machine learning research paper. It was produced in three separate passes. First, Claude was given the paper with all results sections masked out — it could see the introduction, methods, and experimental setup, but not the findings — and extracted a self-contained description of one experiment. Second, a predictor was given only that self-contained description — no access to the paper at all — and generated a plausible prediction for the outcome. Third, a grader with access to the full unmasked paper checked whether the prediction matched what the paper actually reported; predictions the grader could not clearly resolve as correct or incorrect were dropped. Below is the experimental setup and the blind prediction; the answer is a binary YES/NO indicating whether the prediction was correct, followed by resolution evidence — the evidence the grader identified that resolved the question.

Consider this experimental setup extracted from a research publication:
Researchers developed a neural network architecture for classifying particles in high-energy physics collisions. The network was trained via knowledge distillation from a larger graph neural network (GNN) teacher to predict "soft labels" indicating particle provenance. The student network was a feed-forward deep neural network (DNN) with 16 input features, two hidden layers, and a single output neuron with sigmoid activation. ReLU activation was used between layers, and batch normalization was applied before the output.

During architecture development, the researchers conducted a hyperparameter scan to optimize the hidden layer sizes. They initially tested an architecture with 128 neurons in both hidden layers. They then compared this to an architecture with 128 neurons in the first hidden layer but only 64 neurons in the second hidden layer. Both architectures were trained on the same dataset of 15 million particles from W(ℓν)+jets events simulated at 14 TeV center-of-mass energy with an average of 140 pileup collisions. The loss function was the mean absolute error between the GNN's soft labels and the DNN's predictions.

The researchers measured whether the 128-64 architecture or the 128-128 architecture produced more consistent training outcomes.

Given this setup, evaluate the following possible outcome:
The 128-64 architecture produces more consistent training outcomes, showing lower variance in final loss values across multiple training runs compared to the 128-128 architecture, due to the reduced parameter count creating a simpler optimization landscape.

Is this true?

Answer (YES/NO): NO